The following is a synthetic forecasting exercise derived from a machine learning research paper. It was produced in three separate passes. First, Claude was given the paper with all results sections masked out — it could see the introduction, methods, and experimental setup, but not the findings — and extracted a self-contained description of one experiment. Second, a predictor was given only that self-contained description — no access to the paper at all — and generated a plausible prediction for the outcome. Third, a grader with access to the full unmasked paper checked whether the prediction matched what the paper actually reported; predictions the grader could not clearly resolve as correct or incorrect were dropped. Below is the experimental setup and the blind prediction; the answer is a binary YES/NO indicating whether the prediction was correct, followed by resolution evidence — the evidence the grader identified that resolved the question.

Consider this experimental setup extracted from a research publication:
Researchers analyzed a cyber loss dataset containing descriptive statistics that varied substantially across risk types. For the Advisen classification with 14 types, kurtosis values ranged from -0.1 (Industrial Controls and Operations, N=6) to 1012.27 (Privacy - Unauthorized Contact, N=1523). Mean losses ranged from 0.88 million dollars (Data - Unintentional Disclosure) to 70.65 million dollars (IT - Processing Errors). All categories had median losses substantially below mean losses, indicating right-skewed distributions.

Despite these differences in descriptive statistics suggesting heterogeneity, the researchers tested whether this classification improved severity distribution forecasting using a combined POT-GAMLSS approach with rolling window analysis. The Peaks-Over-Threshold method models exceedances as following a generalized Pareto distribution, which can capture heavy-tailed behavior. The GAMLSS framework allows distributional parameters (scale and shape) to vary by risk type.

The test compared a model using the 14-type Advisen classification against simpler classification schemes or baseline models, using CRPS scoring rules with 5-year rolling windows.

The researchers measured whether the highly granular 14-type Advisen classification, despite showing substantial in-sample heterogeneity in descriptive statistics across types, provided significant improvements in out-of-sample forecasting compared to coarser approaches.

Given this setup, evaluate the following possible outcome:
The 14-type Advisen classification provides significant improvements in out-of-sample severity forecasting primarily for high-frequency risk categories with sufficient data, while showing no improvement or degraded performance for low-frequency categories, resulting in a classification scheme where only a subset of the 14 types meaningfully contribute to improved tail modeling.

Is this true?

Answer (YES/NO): NO